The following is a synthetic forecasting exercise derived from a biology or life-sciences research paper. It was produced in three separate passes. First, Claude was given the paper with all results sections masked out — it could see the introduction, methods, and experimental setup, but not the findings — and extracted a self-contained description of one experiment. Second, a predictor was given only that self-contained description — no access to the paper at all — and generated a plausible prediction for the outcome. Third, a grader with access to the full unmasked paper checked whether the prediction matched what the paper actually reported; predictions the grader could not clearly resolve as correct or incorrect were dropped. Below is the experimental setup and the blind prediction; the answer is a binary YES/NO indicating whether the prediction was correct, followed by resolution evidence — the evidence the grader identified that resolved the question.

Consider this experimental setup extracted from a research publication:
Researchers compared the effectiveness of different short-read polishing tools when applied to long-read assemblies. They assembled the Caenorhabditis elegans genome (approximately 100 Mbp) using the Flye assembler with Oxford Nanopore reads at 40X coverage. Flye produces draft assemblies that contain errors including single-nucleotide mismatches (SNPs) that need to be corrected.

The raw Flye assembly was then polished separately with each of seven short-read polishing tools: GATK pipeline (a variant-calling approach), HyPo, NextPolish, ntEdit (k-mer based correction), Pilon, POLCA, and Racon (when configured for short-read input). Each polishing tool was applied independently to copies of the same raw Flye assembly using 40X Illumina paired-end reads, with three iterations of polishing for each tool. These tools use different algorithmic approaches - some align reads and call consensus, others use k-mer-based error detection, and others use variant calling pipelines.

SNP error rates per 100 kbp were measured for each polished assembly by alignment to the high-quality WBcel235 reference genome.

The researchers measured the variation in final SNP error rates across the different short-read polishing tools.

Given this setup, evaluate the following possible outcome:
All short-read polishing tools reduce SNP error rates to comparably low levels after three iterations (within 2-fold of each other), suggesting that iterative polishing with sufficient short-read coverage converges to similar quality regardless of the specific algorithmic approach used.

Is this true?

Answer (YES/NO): NO